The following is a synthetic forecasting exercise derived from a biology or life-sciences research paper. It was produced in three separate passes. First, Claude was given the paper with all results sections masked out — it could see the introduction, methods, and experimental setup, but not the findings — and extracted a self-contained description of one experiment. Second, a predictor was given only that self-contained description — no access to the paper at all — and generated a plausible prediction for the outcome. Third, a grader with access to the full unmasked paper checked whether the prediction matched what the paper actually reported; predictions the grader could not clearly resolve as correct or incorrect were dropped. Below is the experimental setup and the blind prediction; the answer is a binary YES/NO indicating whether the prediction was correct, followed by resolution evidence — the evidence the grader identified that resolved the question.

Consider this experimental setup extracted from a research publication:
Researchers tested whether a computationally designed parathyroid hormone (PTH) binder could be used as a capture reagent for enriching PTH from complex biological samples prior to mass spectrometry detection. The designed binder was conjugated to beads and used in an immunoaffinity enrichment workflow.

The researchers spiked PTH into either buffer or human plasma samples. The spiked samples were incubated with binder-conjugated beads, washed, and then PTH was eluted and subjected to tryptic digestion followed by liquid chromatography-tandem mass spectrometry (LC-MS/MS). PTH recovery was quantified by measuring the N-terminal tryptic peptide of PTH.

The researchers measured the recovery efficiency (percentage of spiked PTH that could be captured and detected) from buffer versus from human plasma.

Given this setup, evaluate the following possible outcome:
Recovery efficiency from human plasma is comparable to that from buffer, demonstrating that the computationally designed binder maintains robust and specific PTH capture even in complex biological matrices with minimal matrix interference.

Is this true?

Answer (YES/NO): NO